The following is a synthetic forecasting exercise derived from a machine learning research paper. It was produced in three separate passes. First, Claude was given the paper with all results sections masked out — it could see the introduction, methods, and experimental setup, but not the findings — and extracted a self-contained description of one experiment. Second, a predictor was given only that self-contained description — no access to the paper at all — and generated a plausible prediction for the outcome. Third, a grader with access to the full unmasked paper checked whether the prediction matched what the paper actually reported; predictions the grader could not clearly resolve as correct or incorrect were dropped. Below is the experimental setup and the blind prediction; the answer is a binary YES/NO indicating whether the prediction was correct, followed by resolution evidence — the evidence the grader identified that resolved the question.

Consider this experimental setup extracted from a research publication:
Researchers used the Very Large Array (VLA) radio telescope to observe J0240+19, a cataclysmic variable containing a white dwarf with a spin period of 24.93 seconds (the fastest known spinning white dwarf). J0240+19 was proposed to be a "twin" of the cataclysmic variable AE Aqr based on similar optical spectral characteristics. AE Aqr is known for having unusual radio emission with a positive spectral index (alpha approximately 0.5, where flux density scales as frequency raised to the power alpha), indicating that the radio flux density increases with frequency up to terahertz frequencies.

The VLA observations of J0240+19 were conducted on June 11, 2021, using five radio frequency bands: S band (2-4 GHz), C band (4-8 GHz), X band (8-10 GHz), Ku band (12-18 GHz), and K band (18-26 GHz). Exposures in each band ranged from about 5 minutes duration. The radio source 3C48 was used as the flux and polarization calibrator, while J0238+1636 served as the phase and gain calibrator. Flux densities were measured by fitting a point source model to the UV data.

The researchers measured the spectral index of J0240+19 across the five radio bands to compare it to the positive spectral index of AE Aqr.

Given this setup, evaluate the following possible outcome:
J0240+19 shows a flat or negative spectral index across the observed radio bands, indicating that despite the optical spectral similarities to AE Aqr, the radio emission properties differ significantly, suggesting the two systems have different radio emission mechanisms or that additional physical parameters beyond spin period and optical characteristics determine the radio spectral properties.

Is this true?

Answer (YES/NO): YES